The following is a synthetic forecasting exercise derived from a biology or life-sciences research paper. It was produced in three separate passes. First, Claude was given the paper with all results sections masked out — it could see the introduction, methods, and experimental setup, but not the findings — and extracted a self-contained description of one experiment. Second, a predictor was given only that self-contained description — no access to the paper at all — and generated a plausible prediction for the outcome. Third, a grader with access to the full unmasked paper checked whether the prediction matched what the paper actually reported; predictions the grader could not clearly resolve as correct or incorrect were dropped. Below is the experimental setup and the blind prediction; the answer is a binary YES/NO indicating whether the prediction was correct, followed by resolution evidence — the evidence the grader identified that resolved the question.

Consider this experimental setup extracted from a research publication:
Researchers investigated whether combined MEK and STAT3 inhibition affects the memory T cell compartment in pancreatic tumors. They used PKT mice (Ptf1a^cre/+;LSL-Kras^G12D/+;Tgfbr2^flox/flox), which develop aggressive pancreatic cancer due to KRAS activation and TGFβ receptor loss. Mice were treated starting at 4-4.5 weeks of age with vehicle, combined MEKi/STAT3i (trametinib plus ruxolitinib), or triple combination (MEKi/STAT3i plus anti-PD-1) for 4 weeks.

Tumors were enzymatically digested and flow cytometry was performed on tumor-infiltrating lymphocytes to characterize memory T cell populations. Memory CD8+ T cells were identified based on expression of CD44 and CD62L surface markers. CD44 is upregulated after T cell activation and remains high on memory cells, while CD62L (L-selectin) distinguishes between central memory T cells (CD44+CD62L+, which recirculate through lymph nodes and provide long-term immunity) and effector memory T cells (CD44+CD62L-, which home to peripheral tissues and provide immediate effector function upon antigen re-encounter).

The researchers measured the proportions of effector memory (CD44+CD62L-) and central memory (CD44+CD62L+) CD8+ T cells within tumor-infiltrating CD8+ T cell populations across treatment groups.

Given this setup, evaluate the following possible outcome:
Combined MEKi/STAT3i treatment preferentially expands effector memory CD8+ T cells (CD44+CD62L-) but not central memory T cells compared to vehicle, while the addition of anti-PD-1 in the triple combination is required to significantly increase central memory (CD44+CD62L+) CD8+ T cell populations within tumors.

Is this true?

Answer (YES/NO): NO